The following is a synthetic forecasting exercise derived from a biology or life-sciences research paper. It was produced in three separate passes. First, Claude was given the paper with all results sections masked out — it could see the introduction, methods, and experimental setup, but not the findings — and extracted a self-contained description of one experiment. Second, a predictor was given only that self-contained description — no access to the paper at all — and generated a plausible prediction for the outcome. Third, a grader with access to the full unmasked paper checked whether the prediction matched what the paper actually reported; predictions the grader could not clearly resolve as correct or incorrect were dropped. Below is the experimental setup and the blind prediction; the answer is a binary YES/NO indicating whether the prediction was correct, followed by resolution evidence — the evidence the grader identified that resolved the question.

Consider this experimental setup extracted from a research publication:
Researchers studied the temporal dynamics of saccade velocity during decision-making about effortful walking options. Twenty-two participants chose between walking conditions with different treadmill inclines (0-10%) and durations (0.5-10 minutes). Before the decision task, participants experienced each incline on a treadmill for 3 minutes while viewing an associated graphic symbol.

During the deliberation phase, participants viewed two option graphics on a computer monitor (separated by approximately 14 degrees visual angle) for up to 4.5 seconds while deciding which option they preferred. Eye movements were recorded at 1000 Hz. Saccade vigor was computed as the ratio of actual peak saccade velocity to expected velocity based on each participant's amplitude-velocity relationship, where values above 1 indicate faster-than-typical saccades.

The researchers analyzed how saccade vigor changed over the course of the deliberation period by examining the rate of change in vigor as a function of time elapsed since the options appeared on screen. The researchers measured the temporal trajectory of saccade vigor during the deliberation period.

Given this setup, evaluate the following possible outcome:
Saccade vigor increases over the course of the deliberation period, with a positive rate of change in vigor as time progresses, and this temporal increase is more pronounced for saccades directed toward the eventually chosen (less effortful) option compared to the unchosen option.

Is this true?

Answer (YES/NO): YES